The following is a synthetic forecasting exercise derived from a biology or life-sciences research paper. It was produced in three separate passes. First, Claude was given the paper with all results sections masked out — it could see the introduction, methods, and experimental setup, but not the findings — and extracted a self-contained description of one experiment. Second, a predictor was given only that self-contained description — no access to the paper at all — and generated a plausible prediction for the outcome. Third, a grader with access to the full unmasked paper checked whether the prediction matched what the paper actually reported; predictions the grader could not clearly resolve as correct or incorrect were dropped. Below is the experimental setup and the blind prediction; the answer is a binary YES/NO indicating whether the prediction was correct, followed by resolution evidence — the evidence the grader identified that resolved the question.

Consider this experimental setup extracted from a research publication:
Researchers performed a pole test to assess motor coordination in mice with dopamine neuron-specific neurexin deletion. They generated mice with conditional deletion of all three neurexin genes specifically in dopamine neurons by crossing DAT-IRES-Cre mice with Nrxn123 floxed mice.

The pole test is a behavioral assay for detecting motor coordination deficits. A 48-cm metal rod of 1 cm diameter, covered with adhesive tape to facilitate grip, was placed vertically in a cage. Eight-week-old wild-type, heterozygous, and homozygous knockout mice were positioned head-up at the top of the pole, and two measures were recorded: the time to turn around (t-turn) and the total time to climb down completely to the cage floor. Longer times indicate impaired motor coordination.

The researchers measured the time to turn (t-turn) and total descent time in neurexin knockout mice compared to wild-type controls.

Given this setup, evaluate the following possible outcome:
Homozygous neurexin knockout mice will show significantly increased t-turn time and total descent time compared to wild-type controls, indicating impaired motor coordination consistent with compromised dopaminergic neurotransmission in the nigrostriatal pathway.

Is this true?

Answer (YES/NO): NO